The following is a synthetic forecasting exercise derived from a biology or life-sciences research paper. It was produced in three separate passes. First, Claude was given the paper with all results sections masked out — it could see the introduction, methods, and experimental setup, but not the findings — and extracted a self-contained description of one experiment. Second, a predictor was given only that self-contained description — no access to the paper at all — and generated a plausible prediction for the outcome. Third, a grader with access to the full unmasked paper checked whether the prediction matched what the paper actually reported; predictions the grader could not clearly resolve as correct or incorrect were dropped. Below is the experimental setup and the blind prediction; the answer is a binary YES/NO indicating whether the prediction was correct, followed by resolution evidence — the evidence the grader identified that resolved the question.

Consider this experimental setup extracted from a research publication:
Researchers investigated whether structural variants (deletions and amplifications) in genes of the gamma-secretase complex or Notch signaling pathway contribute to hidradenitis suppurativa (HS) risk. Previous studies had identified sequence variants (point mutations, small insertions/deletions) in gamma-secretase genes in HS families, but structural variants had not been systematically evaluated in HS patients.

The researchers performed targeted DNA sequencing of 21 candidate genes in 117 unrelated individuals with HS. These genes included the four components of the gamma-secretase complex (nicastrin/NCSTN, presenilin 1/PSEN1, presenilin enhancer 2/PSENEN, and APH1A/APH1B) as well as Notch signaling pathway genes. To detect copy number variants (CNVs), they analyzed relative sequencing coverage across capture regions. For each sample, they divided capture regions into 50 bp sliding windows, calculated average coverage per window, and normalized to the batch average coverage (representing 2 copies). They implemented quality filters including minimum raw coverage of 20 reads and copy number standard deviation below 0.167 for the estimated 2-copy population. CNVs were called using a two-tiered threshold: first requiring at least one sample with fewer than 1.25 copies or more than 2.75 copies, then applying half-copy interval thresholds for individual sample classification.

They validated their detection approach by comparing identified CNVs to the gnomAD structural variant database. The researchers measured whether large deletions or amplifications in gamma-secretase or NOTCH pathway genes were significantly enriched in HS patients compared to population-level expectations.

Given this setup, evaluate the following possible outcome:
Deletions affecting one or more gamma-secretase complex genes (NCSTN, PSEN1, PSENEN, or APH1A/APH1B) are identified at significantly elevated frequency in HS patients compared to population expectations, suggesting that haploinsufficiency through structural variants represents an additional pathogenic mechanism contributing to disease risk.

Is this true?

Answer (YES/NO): NO